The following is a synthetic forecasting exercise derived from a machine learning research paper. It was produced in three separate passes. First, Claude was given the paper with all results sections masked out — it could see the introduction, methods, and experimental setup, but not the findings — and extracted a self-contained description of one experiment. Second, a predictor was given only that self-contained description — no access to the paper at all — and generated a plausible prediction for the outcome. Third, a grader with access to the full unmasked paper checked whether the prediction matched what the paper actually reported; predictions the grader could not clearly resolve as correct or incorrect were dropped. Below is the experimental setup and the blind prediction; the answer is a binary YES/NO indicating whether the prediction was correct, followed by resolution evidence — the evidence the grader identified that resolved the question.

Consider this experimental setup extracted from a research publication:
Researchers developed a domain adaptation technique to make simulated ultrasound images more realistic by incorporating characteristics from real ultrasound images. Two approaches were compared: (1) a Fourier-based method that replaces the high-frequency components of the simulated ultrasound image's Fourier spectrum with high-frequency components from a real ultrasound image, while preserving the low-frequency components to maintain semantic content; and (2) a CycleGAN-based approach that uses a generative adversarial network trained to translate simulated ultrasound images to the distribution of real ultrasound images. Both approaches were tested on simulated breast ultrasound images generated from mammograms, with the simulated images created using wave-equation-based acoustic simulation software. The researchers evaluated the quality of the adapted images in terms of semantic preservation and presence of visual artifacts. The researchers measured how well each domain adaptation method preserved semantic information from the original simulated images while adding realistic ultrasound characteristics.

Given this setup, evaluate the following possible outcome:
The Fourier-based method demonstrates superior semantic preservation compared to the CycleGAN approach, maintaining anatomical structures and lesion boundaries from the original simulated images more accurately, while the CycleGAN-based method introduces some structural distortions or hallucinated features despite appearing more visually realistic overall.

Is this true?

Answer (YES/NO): NO